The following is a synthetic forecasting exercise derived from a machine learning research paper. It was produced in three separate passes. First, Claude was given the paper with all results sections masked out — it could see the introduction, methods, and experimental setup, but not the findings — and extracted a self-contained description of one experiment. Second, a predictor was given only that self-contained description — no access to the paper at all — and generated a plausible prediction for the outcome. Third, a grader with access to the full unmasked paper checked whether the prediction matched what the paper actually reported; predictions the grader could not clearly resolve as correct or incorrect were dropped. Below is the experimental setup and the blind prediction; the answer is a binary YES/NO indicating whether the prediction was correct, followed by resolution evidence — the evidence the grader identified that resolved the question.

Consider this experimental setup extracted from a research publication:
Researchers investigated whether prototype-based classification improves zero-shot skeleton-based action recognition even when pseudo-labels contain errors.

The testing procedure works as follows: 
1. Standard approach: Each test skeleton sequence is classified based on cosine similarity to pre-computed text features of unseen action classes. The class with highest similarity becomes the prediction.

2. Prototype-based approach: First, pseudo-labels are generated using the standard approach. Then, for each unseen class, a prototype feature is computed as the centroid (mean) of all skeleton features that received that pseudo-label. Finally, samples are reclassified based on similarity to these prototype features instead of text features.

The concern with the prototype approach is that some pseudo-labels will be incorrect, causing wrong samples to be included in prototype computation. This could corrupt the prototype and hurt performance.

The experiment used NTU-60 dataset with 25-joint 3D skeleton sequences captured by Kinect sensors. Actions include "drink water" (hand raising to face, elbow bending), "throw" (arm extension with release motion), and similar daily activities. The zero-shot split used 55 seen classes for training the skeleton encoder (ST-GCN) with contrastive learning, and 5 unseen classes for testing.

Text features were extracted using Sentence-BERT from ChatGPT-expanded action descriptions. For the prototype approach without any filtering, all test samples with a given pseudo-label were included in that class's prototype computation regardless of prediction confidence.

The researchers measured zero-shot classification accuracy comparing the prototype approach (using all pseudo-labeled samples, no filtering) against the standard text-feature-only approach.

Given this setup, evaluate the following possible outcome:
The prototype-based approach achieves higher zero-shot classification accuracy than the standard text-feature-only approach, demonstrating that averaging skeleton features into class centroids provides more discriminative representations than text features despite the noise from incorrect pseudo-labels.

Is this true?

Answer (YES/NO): YES